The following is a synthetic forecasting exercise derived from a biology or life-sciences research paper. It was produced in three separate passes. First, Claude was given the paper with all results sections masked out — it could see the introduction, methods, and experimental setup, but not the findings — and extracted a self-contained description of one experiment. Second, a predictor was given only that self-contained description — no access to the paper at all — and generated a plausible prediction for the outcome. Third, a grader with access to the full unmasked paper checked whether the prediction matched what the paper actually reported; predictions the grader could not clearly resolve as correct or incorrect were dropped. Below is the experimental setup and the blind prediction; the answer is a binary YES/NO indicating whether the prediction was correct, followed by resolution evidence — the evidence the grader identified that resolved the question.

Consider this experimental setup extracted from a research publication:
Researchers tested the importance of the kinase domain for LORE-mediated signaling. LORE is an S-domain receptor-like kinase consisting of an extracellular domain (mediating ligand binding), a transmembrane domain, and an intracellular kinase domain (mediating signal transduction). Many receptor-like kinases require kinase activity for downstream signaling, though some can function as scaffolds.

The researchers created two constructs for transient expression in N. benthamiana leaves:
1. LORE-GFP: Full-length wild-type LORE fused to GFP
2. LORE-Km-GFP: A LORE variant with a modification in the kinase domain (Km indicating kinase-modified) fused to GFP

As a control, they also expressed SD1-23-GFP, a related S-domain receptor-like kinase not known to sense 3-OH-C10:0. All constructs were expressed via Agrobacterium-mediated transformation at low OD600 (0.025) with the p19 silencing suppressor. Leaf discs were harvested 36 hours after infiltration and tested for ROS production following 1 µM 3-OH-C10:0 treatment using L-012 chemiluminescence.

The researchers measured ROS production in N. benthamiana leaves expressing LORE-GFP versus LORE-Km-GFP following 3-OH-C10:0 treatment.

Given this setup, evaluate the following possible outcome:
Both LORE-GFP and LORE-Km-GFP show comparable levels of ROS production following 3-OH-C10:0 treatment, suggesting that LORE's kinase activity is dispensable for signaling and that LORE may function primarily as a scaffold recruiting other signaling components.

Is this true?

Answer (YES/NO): NO